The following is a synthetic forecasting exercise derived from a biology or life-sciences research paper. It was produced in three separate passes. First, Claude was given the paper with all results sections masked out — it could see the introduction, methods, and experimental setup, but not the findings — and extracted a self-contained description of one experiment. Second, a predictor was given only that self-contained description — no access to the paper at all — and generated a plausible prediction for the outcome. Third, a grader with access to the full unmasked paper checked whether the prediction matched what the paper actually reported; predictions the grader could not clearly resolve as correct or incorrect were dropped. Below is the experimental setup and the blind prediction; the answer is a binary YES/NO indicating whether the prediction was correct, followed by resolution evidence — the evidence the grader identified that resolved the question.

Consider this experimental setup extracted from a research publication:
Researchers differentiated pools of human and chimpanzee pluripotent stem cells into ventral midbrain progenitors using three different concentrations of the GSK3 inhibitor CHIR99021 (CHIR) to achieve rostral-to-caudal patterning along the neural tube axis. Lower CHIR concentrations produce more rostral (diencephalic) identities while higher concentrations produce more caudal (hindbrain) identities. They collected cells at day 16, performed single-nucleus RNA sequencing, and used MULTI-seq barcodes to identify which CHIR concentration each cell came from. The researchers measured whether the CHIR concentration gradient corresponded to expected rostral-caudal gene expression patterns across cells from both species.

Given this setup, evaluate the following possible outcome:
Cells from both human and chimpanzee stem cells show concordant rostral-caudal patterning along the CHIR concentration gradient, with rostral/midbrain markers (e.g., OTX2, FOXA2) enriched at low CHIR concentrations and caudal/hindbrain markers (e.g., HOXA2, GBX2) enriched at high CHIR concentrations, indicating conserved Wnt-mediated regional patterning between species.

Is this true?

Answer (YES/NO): YES